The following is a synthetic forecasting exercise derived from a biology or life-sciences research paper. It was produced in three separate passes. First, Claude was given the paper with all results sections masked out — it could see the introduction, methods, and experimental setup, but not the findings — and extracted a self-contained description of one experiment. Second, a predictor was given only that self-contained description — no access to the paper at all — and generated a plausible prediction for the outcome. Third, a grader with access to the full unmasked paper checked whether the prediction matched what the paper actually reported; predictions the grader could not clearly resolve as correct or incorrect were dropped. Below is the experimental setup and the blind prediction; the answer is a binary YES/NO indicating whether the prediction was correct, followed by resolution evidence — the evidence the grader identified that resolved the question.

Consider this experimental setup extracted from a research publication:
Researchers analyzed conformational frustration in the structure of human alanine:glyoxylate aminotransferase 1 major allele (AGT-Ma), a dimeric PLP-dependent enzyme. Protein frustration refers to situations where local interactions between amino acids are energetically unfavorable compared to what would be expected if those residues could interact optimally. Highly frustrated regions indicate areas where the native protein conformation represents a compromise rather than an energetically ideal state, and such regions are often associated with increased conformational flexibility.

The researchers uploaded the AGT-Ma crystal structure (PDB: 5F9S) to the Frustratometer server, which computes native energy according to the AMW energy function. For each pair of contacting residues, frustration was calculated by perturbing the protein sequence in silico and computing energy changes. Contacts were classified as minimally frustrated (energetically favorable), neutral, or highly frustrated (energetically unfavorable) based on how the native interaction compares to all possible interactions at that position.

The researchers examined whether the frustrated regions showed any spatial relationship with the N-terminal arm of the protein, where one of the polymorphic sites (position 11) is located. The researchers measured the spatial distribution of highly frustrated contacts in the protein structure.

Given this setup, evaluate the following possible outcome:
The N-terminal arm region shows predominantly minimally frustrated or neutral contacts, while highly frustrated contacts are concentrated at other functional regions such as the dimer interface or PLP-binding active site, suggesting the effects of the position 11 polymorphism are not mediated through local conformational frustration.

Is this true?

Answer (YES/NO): NO